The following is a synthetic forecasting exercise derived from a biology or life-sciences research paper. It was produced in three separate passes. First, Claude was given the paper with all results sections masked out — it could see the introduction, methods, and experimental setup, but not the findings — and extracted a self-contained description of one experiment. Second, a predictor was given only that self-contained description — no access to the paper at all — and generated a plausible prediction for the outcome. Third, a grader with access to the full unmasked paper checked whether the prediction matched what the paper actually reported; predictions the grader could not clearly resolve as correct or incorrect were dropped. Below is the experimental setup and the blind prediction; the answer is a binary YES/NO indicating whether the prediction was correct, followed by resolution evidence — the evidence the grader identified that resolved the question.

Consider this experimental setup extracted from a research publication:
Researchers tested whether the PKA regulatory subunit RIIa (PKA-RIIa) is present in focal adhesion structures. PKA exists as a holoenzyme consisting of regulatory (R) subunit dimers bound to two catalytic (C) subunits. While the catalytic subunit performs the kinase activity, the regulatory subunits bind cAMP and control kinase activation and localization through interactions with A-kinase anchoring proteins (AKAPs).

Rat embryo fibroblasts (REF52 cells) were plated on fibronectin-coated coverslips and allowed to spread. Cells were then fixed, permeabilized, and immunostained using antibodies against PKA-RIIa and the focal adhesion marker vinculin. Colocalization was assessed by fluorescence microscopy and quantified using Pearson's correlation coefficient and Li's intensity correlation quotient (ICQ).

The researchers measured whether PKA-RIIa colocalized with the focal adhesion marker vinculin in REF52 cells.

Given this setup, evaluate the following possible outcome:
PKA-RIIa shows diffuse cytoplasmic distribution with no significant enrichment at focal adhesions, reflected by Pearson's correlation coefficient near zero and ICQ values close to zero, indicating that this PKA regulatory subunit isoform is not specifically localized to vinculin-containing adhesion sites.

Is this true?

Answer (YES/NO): NO